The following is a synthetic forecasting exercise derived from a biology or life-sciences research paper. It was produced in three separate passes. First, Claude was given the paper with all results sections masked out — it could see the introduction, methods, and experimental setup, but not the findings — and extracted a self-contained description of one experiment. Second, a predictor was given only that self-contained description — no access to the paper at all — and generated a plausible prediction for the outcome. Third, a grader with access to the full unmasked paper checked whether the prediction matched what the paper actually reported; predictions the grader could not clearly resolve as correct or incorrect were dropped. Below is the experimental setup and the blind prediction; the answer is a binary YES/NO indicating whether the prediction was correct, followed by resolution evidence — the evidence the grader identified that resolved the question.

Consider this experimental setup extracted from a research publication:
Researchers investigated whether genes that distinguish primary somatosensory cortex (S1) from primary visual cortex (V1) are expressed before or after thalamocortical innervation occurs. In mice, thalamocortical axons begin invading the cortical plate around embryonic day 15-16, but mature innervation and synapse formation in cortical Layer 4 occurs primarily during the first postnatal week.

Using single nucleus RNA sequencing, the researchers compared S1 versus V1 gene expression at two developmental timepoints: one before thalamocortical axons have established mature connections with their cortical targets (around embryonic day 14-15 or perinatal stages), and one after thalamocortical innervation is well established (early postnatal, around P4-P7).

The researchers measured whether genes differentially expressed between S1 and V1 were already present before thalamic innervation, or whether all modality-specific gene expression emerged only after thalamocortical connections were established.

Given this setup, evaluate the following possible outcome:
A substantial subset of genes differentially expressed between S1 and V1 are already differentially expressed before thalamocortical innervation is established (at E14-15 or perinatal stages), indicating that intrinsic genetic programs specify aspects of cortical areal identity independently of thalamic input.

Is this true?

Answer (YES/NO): YES